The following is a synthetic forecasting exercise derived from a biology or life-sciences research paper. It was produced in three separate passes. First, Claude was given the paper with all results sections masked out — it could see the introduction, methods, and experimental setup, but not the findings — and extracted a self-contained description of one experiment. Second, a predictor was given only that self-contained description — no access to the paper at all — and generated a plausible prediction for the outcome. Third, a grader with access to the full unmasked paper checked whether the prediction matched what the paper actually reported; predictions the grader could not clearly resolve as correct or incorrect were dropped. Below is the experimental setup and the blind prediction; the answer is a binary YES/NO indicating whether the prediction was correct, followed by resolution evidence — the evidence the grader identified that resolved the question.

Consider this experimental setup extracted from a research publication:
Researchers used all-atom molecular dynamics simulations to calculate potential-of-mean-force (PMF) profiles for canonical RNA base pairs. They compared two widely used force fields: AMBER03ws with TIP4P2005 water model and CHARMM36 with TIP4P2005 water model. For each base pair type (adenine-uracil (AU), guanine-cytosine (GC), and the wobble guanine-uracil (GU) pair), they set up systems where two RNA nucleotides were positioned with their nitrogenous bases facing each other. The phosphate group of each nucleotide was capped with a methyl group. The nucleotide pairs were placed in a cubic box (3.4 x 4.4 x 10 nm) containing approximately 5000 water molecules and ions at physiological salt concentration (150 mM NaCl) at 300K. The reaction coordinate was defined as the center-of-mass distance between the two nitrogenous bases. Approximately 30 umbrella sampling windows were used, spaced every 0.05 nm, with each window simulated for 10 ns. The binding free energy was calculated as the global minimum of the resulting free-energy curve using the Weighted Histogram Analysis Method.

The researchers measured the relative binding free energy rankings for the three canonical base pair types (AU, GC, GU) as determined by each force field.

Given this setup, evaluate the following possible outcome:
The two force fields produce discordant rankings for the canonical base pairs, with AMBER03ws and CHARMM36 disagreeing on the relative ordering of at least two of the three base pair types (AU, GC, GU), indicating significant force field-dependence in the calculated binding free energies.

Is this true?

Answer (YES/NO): NO